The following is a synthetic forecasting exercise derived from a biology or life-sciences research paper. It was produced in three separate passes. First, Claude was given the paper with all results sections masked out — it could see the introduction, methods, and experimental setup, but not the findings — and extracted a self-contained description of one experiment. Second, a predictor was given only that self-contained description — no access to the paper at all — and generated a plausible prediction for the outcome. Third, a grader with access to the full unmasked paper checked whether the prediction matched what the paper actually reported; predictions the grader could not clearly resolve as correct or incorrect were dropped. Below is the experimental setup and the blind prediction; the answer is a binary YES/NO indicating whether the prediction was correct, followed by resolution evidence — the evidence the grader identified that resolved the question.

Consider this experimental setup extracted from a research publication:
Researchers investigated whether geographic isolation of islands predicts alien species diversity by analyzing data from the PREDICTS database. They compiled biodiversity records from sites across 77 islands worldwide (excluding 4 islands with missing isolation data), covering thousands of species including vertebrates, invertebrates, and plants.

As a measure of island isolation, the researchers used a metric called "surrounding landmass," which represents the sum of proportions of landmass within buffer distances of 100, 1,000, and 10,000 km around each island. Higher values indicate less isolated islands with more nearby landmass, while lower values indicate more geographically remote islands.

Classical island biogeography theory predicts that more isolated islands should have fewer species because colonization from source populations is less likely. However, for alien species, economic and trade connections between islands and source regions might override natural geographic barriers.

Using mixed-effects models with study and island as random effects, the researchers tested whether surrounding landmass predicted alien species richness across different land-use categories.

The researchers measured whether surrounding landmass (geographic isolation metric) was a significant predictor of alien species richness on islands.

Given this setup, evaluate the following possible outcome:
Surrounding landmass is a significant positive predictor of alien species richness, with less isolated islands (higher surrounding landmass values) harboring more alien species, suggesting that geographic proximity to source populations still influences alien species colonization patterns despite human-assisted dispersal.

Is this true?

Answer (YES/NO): NO